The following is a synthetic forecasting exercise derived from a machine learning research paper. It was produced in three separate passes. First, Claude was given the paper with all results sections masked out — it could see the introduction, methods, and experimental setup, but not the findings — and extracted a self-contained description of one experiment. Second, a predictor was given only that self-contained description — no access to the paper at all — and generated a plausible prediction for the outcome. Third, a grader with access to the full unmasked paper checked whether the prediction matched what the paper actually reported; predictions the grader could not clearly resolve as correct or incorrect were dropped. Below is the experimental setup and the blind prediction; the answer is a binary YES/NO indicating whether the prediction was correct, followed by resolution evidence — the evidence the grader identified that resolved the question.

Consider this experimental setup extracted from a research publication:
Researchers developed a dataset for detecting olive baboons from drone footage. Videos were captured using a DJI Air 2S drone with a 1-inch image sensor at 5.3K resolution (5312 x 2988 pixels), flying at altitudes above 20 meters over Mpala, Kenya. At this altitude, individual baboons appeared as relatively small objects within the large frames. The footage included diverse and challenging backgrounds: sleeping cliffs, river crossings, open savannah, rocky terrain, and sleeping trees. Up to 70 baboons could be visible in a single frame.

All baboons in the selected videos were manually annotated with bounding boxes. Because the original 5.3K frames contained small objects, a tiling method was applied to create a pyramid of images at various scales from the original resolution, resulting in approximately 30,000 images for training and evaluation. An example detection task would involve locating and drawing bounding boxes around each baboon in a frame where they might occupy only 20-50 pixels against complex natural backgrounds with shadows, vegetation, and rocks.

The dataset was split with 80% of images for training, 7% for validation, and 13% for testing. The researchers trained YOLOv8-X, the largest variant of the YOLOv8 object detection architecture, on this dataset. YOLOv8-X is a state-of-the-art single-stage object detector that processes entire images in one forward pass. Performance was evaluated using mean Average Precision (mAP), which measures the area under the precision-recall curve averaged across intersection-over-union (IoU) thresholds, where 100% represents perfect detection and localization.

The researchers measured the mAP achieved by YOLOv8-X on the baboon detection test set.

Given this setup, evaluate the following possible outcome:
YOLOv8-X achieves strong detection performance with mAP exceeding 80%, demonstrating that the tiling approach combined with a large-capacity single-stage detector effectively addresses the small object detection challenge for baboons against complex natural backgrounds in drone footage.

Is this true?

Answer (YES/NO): YES